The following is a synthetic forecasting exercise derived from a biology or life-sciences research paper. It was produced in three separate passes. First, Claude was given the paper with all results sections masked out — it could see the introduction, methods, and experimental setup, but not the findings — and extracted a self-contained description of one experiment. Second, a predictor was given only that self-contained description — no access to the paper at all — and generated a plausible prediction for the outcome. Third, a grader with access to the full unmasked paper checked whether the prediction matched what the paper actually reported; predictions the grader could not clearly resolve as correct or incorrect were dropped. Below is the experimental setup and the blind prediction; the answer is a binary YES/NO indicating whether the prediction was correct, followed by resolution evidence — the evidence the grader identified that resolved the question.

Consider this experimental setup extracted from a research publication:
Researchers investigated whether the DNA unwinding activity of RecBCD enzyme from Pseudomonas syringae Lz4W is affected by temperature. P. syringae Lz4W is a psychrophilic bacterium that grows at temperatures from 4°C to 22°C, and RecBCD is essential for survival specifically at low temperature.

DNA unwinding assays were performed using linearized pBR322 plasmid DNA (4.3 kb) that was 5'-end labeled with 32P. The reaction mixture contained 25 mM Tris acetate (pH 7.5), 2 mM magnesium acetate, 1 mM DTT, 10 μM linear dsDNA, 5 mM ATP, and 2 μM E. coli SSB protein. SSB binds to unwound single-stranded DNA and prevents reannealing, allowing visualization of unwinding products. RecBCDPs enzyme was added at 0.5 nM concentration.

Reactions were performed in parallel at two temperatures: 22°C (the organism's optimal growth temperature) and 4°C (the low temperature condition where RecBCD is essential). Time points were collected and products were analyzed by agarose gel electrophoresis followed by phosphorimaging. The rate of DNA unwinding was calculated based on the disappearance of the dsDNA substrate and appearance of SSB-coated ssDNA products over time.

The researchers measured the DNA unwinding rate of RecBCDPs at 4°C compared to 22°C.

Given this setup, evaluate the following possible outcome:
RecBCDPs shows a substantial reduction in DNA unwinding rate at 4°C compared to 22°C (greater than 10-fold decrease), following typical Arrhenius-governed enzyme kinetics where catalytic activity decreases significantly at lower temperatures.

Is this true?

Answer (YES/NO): YES